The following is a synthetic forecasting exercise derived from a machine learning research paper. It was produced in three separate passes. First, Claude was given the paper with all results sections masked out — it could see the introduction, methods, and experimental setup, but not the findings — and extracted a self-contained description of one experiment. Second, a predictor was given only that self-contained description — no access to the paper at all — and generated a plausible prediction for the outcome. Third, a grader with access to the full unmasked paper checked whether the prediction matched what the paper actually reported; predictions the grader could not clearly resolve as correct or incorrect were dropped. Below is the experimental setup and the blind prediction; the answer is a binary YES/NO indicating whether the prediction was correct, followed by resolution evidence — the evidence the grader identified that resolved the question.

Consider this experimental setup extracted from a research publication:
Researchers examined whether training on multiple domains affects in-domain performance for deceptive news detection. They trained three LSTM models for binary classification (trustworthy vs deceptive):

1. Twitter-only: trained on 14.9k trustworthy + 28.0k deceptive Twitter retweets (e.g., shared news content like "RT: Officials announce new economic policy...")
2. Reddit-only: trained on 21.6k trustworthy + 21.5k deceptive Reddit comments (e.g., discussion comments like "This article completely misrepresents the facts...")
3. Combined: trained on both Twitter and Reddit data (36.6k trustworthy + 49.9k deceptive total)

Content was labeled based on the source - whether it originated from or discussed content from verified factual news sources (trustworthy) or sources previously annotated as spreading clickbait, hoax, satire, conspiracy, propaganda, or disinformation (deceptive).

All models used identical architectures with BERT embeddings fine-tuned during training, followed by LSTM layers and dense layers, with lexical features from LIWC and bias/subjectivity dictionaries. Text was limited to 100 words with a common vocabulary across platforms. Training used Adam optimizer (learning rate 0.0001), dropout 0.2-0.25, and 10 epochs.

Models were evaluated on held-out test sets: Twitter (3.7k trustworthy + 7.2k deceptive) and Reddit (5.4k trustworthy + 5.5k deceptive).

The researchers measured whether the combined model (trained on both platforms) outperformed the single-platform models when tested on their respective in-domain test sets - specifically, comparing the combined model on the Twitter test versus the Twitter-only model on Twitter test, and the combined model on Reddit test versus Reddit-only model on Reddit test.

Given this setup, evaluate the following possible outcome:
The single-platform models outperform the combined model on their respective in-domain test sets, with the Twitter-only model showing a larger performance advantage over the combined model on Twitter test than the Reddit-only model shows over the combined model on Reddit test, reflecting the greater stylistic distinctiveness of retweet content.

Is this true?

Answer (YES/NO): NO